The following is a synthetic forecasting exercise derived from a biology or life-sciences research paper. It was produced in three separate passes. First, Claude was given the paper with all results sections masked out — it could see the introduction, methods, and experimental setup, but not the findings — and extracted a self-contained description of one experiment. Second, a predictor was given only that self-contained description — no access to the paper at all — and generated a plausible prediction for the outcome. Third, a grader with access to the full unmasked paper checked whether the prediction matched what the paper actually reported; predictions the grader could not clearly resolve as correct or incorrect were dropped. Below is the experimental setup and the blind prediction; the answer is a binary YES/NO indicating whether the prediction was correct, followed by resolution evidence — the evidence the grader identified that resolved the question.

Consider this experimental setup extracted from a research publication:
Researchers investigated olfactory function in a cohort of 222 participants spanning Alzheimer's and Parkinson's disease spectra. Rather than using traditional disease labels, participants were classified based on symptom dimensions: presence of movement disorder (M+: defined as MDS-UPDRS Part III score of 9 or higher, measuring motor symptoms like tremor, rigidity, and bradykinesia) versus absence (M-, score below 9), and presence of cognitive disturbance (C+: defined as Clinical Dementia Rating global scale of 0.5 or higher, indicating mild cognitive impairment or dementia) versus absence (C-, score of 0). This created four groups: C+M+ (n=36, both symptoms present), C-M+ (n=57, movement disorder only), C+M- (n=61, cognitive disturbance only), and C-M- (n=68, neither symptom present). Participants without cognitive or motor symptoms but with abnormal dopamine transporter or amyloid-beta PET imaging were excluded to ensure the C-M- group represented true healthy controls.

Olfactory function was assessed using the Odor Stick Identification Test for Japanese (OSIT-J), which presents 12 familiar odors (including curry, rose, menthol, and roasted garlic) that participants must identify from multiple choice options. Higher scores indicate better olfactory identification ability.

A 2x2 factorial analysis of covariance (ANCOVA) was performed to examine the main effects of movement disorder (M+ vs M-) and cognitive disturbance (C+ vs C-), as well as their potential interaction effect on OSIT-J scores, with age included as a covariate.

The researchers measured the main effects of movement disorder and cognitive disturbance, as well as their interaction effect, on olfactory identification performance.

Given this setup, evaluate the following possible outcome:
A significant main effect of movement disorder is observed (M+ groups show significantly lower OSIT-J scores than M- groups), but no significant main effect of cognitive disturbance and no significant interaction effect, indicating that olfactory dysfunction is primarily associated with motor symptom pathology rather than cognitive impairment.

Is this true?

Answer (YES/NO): NO